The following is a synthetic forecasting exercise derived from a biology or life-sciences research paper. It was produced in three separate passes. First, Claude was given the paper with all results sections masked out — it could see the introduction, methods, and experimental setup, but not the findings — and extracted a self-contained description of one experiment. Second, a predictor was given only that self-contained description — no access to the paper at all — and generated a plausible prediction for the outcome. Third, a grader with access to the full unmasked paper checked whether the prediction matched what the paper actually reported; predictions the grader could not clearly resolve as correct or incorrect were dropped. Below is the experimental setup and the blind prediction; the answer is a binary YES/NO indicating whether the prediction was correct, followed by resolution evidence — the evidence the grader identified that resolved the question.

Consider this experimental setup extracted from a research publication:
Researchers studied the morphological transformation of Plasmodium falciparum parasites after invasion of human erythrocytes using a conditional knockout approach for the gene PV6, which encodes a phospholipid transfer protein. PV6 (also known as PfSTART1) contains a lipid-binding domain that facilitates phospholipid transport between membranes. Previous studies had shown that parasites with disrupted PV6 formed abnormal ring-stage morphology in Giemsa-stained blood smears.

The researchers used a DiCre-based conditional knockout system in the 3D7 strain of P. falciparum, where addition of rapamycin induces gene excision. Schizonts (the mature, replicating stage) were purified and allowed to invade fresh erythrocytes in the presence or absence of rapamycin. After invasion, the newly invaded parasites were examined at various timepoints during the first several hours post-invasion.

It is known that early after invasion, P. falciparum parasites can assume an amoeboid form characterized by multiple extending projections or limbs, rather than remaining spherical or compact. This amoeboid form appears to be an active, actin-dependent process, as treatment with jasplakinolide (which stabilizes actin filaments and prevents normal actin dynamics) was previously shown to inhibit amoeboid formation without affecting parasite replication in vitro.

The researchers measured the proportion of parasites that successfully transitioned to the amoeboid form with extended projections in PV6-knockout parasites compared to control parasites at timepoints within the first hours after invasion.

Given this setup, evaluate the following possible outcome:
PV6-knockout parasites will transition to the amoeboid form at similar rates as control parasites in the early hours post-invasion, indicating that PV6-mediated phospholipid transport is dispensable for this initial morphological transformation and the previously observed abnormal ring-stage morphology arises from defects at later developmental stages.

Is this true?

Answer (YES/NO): NO